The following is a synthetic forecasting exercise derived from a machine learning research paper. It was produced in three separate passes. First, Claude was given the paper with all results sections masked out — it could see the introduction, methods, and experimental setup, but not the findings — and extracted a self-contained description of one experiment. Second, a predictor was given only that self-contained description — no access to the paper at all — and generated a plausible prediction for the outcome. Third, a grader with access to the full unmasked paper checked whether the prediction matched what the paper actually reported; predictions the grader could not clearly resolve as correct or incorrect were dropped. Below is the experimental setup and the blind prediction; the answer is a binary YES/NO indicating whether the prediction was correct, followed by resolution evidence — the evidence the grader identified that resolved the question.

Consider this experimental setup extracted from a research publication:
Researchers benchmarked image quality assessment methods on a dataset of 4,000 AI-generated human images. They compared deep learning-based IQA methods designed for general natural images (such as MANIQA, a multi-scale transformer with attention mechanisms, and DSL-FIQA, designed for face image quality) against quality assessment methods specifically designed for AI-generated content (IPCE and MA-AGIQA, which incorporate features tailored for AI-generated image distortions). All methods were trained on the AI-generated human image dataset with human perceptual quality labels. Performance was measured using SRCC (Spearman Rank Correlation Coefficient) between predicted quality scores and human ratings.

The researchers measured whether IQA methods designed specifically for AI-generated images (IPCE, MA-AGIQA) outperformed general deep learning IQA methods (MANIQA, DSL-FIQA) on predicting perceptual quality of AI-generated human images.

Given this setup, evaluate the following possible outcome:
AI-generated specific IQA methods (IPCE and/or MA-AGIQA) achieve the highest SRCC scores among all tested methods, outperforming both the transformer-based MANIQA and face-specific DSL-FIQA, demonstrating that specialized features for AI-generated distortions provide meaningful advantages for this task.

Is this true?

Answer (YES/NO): NO